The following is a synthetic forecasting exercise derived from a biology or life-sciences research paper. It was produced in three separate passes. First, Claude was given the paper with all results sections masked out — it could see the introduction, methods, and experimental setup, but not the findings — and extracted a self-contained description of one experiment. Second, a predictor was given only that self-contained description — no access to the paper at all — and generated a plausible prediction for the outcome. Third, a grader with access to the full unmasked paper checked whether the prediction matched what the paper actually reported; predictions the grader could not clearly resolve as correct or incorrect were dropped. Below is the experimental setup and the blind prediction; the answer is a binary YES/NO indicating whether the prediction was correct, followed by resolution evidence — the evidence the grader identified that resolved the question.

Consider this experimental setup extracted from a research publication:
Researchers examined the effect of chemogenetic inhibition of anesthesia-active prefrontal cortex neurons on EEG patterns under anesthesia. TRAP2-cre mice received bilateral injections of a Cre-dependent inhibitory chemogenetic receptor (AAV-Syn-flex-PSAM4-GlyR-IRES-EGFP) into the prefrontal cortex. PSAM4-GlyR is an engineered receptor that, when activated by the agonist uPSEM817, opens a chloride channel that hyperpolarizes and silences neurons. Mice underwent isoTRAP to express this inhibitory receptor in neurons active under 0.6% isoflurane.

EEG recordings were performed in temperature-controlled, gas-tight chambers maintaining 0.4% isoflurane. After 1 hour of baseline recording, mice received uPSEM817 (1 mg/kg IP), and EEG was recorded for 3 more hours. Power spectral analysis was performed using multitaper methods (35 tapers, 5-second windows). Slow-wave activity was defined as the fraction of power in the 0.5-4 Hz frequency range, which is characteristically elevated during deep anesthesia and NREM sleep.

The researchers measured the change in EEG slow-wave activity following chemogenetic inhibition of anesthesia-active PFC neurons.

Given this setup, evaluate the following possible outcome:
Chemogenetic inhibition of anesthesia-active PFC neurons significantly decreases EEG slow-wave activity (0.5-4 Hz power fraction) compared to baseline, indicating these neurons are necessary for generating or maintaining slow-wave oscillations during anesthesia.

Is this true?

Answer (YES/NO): YES